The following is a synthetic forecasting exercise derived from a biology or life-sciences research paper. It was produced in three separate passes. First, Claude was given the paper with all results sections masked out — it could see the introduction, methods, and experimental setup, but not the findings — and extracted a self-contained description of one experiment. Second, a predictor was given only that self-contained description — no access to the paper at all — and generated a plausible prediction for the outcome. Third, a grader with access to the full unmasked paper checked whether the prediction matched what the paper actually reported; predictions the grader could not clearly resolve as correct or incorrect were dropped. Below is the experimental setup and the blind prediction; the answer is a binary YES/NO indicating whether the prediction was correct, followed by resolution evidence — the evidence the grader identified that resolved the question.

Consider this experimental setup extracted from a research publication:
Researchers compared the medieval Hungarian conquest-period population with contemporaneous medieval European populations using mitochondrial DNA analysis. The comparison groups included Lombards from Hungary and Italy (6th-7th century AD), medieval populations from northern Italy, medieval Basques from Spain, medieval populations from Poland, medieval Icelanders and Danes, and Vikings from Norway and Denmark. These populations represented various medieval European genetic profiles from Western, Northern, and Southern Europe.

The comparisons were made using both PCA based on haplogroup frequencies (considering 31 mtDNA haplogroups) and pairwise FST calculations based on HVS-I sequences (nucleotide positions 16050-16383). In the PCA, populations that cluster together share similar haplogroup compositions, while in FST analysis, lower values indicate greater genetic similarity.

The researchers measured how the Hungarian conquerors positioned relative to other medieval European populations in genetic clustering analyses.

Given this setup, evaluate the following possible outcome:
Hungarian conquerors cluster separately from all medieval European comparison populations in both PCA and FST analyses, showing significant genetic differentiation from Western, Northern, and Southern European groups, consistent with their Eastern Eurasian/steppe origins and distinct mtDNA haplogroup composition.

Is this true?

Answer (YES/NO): NO